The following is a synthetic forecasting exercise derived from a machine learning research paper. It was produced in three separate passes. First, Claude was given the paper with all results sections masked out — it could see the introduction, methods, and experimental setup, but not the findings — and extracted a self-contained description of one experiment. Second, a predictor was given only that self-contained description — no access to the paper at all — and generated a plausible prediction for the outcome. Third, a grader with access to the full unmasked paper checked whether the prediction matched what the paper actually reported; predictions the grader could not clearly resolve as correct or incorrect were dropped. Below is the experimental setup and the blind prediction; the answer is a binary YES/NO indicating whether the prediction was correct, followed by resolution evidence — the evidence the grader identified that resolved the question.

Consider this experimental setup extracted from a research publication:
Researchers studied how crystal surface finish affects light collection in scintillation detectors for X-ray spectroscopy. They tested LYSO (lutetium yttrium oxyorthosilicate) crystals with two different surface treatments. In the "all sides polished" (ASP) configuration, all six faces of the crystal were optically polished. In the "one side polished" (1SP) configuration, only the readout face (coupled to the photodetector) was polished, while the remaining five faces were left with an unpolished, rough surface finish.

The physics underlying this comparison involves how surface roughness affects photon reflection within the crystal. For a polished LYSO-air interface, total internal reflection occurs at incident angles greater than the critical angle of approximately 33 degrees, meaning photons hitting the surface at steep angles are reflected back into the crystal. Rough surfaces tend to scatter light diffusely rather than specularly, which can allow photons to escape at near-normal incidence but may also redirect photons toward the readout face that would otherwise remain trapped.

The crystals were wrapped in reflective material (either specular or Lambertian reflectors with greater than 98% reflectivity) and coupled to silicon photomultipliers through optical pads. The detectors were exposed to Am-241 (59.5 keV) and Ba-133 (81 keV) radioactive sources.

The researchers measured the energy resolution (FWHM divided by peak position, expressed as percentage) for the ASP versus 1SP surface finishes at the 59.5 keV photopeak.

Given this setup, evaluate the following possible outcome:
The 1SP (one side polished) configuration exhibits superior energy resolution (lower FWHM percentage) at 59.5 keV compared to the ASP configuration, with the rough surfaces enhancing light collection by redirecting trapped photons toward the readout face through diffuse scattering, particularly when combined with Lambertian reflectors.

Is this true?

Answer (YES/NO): NO